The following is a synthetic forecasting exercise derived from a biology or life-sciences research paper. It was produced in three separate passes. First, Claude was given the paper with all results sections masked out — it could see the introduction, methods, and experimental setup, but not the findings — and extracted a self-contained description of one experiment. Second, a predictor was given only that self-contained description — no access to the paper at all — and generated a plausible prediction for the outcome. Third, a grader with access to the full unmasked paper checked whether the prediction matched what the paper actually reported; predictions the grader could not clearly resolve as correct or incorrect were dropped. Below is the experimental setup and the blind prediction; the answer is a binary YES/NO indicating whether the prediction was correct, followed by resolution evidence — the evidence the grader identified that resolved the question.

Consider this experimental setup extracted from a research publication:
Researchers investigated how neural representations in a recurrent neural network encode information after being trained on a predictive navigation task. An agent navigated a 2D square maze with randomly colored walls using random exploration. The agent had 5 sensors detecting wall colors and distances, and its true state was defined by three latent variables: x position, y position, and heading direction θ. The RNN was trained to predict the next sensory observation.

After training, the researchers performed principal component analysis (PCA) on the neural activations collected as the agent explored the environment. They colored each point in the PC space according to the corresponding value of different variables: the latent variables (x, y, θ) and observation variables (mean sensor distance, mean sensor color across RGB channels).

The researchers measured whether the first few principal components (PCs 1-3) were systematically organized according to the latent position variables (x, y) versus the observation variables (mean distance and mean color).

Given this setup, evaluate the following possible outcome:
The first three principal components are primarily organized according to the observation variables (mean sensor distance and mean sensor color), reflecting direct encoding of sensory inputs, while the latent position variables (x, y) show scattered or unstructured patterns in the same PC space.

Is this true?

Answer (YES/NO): NO